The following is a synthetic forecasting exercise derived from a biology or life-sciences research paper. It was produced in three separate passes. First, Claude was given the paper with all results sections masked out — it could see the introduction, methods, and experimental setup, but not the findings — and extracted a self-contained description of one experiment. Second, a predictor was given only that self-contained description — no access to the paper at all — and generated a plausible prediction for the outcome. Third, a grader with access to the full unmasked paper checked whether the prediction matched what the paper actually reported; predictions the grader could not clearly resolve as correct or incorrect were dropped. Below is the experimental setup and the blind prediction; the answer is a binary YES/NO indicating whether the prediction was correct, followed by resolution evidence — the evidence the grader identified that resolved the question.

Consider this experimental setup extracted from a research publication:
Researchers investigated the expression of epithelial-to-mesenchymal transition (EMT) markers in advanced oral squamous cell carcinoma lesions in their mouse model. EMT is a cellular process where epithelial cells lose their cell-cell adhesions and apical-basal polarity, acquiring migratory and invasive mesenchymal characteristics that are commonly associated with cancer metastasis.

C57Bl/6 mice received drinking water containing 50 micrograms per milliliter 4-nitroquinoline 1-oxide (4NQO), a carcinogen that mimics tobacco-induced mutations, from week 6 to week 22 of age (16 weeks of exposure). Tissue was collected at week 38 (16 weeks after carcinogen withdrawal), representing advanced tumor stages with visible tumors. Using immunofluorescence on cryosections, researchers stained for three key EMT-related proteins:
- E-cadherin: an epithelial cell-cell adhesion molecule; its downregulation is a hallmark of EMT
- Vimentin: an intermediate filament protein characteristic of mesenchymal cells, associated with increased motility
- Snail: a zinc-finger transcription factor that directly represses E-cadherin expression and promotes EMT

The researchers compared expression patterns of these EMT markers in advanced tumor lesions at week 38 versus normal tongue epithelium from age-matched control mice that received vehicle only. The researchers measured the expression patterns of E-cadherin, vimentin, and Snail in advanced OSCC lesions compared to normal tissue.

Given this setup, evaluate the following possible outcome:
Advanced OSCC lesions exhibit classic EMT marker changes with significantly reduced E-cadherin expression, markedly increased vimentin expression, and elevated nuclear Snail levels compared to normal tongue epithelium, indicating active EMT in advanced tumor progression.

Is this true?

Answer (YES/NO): NO